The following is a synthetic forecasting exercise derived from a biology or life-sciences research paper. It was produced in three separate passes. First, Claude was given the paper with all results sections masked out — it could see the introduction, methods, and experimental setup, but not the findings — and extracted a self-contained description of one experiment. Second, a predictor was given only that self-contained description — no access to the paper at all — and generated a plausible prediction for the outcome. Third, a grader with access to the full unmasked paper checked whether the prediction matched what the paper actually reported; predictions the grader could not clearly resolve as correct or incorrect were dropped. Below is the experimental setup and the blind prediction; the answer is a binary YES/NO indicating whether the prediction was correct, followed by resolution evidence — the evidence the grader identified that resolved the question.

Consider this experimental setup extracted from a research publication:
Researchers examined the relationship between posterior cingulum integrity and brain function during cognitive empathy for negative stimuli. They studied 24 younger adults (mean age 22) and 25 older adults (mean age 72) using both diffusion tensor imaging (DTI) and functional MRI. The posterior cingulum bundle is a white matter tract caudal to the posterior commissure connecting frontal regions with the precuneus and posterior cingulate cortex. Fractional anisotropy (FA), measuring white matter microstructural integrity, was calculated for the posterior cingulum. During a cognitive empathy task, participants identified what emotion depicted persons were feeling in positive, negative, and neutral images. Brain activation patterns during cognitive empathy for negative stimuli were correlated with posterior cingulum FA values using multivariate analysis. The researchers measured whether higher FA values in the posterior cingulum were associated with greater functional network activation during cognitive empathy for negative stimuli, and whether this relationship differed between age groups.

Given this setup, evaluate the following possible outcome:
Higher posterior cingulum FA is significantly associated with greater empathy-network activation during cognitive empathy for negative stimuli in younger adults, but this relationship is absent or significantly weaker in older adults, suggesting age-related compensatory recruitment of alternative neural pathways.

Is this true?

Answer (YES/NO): YES